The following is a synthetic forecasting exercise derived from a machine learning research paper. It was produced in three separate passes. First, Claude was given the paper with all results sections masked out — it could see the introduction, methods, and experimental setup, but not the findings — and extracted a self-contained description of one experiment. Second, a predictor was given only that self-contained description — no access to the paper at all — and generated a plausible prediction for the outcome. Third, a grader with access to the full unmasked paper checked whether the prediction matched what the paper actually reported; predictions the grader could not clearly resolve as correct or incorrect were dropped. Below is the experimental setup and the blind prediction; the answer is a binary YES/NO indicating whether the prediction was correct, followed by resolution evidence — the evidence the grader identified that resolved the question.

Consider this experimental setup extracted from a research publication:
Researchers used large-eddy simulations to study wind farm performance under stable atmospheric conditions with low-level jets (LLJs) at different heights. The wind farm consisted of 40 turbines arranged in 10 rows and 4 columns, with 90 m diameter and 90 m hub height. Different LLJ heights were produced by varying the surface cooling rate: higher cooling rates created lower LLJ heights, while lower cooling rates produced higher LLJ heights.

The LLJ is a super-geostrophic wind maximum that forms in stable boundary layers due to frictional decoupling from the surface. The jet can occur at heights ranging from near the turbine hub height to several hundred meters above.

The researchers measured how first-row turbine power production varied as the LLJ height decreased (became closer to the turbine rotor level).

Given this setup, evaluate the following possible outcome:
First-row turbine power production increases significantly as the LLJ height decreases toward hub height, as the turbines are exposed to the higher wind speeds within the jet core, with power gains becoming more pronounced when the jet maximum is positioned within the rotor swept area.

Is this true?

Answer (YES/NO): YES